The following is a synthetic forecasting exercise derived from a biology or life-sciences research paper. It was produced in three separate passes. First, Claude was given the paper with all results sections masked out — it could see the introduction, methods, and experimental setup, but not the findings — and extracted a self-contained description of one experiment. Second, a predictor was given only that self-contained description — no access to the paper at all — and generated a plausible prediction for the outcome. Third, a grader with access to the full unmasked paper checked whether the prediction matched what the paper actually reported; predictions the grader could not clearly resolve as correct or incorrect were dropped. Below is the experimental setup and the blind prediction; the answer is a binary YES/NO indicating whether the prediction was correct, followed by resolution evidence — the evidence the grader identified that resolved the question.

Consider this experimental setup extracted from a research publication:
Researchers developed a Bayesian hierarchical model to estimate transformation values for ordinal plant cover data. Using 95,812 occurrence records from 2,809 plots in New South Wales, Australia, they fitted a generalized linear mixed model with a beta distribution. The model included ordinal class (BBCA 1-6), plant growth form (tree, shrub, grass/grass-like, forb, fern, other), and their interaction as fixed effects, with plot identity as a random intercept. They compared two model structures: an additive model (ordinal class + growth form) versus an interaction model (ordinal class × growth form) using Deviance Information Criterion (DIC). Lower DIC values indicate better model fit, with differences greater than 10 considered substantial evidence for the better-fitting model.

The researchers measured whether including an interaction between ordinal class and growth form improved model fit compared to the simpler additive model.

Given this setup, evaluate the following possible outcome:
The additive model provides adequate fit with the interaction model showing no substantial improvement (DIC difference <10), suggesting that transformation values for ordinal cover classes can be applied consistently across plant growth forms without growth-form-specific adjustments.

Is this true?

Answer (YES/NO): NO